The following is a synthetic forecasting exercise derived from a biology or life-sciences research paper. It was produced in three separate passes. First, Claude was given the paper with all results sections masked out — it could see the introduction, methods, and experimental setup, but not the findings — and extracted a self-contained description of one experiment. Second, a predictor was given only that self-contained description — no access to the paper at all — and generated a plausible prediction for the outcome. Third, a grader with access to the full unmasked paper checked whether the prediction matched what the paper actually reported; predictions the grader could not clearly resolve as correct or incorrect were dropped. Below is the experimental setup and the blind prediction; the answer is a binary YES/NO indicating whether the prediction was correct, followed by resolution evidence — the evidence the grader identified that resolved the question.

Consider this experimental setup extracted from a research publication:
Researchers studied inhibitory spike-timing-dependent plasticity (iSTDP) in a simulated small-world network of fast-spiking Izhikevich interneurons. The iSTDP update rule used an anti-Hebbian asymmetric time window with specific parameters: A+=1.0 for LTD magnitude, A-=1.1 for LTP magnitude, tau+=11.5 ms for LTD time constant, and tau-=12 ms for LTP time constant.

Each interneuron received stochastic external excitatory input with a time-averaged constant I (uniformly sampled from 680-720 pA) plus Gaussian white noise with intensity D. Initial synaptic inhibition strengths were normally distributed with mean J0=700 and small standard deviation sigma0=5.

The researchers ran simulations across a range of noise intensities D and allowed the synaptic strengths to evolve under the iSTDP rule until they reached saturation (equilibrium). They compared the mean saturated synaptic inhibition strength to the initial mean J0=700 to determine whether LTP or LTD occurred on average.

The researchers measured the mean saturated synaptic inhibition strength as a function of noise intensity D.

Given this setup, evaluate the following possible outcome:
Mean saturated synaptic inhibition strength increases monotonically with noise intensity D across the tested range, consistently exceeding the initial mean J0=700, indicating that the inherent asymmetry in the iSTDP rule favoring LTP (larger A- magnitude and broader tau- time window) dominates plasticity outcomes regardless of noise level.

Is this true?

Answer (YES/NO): NO